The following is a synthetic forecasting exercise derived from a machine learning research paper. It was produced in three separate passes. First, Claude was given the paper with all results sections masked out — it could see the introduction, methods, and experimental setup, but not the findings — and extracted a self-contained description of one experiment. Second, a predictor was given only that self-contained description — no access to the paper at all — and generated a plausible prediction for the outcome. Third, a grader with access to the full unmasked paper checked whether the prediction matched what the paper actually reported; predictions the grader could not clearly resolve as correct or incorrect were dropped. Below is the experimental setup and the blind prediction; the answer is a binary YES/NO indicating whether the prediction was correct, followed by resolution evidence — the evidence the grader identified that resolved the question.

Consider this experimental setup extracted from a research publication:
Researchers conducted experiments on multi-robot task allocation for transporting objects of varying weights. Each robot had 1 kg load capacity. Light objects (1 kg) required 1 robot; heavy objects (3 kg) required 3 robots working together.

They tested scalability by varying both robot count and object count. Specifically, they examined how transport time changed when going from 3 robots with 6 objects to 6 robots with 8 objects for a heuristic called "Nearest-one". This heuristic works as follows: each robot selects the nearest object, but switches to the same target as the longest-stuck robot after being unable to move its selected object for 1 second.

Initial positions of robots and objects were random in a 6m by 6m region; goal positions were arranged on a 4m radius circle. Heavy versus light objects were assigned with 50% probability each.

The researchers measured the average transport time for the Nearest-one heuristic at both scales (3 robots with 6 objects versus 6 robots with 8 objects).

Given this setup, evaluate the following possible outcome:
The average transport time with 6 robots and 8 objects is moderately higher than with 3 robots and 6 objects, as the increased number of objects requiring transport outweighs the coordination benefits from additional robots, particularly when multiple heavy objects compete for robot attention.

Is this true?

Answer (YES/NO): NO